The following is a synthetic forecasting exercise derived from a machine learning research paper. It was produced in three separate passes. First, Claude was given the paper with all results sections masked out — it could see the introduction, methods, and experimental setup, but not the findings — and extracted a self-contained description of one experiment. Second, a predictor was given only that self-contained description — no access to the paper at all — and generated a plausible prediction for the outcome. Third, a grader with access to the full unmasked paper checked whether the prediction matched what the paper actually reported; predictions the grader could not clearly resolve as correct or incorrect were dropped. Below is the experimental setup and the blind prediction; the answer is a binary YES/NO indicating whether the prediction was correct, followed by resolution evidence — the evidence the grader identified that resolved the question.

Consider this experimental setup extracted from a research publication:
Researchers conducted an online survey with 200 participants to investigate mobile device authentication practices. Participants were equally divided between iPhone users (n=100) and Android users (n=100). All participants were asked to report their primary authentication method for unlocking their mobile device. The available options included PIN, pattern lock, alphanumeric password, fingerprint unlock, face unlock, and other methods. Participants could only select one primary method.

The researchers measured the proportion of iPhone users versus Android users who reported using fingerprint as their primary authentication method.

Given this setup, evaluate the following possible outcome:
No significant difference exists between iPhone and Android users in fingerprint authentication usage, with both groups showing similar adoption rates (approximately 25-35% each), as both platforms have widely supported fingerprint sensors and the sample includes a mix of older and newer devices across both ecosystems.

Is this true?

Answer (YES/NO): NO